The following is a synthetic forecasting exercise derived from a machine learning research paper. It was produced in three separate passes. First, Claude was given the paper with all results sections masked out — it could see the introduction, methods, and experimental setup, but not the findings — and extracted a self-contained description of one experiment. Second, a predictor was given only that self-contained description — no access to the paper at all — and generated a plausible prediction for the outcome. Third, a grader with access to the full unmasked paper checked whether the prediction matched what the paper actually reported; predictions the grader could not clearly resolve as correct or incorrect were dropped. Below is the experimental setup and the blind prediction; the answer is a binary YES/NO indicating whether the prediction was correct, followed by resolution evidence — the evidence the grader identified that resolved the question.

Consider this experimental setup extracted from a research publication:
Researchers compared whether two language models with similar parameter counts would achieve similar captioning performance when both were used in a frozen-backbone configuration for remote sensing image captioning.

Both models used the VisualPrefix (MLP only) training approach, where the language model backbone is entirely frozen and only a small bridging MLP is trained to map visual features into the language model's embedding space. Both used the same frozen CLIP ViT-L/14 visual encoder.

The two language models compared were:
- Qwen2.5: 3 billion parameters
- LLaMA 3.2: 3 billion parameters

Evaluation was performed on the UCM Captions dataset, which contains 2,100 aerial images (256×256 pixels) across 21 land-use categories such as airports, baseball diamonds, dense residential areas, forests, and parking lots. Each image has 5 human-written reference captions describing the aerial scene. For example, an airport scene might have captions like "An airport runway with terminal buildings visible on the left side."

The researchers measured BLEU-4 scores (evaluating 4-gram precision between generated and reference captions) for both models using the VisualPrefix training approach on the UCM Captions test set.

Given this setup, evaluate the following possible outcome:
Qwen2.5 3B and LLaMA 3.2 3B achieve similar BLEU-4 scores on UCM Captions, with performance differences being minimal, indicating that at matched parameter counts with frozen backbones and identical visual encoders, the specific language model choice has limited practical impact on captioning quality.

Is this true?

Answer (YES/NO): NO